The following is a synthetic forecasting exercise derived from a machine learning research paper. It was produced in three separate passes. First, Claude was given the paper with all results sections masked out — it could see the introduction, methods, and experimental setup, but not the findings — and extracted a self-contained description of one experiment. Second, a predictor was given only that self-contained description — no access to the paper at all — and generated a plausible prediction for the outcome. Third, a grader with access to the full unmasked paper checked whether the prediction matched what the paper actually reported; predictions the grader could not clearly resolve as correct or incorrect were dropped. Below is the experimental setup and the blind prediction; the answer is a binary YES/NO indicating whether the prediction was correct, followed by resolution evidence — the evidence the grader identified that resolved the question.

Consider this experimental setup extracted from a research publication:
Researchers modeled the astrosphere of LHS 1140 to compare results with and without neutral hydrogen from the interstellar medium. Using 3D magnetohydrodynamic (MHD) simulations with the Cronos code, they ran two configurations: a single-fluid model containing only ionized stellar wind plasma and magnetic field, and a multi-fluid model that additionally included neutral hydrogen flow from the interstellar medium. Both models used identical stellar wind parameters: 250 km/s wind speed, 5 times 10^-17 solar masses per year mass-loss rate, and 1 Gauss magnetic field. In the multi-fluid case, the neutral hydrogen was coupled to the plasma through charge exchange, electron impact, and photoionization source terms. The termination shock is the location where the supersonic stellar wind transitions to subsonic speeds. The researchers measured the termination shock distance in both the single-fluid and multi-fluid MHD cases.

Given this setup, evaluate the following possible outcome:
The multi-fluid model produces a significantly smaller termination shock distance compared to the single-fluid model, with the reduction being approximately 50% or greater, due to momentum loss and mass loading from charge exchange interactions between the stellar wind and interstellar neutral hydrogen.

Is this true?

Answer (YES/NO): NO